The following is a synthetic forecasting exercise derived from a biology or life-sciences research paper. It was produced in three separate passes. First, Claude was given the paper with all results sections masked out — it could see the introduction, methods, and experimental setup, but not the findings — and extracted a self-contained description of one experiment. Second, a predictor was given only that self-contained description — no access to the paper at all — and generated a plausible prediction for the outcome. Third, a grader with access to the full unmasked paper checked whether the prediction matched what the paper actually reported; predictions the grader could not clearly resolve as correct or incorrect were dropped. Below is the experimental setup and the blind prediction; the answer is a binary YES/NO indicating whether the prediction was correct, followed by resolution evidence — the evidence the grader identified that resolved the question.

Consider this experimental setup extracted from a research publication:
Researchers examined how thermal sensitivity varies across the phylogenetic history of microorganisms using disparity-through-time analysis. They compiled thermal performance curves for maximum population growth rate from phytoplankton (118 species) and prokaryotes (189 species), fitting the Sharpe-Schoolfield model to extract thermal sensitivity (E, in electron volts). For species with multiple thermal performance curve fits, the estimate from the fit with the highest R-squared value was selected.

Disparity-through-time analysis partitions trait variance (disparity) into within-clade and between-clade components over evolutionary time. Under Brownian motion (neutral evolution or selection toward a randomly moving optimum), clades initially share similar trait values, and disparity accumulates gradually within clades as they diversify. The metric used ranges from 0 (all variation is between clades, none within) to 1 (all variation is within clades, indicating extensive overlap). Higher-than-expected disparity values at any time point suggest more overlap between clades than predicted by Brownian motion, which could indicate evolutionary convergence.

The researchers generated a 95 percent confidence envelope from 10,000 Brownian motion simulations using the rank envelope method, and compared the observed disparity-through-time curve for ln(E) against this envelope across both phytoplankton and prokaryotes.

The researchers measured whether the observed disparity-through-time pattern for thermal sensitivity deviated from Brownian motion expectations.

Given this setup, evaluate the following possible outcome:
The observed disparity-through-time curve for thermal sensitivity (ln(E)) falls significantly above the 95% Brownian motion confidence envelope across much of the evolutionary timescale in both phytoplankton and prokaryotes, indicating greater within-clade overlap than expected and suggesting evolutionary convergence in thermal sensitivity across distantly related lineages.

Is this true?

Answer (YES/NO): NO